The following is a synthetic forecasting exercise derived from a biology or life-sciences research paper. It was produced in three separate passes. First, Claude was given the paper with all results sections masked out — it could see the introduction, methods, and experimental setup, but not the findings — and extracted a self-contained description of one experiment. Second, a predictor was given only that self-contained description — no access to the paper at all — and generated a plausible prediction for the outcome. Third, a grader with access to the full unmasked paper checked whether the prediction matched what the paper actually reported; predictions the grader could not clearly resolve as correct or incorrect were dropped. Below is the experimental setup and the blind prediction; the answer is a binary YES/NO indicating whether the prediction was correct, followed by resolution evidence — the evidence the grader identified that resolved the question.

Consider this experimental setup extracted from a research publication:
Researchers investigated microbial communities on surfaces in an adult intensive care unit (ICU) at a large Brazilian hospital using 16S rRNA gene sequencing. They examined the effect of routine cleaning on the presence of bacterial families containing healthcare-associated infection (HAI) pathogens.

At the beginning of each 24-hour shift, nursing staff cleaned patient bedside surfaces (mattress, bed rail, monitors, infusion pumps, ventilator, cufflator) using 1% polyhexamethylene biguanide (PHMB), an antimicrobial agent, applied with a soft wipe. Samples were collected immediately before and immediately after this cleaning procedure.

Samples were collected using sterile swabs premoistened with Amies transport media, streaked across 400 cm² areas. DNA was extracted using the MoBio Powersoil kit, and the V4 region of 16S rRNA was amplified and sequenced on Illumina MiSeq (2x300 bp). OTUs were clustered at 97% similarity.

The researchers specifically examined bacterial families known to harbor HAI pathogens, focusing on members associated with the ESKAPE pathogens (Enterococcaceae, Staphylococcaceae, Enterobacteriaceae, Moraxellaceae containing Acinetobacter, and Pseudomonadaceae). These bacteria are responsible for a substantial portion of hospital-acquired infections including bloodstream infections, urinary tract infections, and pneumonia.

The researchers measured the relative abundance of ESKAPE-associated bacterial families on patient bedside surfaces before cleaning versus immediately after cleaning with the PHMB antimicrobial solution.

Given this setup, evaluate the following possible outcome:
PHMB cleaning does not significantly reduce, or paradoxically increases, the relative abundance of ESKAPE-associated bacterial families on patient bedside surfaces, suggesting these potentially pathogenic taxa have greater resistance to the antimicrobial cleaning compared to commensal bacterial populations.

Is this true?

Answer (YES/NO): YES